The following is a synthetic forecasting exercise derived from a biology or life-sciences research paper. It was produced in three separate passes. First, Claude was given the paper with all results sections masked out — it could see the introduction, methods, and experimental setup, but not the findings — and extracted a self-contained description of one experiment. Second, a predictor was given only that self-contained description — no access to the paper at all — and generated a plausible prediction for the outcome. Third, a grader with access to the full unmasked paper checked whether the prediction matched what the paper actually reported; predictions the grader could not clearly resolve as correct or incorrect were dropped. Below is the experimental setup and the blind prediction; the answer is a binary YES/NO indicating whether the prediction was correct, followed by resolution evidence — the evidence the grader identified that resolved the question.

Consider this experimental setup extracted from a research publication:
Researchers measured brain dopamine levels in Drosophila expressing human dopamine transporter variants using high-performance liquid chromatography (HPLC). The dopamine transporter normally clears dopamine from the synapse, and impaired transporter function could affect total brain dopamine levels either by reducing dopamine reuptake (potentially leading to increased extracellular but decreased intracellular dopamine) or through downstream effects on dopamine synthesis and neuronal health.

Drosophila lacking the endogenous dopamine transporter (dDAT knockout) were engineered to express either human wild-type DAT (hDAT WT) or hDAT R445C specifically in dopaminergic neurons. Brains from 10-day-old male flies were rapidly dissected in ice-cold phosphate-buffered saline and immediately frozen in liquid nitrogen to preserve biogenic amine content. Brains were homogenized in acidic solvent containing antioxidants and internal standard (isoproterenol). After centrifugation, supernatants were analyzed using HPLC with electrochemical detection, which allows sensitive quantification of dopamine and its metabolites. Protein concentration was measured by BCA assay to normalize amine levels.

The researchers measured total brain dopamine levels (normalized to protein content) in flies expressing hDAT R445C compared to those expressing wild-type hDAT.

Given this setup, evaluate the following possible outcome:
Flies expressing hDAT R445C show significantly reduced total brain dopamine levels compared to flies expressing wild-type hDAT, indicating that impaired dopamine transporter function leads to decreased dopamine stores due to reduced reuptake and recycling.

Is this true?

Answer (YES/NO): YES